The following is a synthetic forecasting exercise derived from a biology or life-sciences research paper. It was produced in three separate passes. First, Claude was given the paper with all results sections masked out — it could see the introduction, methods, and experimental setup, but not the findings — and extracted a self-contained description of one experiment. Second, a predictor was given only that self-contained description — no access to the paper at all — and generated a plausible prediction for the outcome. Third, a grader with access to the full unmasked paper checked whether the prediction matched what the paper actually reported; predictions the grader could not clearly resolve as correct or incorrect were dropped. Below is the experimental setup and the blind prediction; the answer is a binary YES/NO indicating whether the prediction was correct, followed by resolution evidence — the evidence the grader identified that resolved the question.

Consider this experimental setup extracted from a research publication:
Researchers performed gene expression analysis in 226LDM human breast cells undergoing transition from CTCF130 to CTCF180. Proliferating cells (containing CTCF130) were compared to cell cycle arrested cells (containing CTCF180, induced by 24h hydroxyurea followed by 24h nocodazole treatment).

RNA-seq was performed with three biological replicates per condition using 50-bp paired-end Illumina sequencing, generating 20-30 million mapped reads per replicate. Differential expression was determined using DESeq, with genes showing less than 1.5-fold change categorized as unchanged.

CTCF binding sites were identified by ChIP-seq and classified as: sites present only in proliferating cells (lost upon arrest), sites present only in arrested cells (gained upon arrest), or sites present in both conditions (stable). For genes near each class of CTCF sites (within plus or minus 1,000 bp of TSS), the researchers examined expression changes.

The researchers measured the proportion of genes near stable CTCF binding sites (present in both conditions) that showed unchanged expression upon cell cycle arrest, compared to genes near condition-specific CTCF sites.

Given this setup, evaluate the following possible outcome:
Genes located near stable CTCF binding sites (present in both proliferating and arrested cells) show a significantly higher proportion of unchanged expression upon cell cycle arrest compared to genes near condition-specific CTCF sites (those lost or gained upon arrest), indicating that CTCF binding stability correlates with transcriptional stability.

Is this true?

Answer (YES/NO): YES